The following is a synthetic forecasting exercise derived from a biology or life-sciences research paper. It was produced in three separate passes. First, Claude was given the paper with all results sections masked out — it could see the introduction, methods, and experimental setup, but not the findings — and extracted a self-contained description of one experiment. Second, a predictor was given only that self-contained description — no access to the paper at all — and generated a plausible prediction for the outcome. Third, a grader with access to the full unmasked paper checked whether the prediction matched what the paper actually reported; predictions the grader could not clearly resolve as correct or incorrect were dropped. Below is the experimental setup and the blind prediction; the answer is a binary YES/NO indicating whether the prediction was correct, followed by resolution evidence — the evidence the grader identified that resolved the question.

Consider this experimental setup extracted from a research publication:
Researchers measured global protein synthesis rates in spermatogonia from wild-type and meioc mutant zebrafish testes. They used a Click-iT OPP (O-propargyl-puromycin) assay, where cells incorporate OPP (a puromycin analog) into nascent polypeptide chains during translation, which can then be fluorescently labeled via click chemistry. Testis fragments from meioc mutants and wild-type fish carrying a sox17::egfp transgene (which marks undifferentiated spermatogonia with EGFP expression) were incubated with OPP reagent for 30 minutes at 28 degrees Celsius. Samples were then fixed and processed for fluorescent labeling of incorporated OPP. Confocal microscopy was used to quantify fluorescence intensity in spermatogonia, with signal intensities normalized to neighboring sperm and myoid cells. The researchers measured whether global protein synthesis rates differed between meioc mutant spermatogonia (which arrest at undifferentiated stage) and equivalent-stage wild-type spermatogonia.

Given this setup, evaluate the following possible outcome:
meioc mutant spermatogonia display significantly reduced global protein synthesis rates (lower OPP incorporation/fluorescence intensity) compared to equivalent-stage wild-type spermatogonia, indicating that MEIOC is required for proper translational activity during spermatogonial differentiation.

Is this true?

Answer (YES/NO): NO